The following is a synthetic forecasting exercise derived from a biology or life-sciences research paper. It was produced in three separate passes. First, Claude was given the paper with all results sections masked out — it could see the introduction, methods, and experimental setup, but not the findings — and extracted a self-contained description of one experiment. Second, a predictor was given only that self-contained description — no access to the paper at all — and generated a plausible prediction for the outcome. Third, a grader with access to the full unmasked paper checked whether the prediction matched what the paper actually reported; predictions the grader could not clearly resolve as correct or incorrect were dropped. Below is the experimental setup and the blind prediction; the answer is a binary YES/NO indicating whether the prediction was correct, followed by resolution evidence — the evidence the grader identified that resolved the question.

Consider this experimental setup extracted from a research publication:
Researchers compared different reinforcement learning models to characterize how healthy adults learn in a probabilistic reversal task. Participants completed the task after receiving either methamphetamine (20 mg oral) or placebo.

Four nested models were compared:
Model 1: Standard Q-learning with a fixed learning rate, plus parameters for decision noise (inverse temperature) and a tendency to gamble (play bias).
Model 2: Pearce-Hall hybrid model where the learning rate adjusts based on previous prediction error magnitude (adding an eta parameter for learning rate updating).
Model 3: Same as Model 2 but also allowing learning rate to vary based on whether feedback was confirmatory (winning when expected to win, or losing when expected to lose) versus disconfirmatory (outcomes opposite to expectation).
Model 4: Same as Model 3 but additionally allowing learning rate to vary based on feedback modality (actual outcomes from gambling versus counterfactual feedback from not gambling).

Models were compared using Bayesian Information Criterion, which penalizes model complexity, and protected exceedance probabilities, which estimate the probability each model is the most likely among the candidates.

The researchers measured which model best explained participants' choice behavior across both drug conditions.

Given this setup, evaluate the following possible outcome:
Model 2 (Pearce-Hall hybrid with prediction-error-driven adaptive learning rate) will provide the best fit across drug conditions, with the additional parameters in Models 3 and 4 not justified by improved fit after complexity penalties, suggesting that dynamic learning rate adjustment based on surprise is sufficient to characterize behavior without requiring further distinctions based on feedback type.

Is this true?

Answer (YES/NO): NO